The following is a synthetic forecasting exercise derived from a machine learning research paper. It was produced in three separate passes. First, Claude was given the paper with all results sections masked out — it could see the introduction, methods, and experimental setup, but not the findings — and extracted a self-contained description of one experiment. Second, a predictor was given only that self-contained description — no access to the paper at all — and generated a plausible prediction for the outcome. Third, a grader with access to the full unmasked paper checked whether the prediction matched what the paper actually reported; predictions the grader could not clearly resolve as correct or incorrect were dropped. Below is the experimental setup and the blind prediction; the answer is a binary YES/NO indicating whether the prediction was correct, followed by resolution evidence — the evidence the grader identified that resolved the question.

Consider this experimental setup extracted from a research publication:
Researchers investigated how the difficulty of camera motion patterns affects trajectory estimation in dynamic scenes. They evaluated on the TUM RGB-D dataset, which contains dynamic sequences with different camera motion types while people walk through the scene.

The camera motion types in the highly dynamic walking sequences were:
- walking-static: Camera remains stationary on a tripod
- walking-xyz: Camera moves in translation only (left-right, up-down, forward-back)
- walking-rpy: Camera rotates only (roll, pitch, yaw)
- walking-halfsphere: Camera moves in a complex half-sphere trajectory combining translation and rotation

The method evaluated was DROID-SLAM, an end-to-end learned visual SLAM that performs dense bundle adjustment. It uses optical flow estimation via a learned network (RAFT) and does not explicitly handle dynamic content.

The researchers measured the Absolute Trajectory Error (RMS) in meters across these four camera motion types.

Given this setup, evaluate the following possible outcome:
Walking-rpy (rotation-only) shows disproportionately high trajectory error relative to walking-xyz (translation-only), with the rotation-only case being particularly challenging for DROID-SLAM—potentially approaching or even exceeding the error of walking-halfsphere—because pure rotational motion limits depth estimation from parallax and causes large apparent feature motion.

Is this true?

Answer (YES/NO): YES